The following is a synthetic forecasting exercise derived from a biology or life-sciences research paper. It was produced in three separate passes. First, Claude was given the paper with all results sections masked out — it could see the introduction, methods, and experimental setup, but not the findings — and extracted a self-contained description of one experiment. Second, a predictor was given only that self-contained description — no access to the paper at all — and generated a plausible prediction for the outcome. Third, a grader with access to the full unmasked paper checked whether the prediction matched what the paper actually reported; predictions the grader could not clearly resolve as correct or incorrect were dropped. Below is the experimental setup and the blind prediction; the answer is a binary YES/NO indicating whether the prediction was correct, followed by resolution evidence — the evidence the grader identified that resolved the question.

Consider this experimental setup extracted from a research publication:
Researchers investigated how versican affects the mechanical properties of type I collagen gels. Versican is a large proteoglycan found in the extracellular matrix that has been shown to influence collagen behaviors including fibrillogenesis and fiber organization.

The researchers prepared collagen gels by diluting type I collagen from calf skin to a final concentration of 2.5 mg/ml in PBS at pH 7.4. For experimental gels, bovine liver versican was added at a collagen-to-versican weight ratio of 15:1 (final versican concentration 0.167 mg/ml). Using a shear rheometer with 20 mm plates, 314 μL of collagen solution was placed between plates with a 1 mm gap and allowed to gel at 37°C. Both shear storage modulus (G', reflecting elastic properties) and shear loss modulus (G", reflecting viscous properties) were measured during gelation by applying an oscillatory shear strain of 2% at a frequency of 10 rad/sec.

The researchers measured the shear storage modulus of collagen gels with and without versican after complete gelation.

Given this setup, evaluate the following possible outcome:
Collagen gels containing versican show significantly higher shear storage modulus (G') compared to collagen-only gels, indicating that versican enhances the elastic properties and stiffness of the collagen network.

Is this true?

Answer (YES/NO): NO